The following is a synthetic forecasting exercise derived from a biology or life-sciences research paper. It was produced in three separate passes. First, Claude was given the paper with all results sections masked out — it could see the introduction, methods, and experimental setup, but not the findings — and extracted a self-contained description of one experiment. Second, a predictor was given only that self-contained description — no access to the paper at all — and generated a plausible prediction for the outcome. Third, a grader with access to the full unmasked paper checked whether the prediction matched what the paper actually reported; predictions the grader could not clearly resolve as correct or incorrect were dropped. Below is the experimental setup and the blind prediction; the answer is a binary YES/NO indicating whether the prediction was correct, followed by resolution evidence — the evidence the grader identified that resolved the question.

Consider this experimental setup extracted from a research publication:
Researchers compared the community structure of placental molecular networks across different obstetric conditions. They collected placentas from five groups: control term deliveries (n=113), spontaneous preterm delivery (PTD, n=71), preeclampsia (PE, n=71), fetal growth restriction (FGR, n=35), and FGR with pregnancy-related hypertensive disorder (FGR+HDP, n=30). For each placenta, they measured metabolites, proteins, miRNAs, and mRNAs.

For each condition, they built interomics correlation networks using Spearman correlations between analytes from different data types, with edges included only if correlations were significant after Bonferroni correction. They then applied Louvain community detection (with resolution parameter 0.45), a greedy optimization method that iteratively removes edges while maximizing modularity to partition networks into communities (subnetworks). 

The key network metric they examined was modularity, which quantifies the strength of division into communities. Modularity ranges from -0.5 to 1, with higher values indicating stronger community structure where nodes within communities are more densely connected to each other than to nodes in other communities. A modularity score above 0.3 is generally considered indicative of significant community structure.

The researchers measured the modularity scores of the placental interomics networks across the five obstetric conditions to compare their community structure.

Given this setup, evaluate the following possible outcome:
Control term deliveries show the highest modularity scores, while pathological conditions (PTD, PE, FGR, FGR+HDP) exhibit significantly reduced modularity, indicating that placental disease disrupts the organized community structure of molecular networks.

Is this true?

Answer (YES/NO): NO